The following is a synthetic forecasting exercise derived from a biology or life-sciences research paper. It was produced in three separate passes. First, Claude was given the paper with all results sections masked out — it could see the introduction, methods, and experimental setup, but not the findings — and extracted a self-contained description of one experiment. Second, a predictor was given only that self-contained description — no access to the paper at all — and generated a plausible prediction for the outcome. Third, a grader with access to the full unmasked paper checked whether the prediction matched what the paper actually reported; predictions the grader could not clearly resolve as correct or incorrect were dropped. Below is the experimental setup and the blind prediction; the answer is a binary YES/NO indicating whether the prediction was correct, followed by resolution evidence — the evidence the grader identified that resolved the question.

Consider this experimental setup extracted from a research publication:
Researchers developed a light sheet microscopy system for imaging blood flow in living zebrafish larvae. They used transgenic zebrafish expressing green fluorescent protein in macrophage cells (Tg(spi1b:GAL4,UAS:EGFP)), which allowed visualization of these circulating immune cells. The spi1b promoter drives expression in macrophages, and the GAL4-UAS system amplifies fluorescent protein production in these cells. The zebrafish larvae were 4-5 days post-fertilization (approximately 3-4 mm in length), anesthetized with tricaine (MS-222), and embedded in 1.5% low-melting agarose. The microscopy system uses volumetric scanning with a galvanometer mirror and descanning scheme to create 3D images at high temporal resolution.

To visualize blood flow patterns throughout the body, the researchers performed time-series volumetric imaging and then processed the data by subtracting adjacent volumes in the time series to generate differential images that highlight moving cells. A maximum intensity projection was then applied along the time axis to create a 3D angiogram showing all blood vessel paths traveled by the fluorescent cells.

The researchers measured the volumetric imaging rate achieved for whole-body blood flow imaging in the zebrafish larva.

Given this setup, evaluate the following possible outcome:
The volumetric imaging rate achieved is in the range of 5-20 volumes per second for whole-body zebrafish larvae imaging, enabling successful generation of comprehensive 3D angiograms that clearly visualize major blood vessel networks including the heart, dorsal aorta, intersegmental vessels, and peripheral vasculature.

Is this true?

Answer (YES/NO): YES